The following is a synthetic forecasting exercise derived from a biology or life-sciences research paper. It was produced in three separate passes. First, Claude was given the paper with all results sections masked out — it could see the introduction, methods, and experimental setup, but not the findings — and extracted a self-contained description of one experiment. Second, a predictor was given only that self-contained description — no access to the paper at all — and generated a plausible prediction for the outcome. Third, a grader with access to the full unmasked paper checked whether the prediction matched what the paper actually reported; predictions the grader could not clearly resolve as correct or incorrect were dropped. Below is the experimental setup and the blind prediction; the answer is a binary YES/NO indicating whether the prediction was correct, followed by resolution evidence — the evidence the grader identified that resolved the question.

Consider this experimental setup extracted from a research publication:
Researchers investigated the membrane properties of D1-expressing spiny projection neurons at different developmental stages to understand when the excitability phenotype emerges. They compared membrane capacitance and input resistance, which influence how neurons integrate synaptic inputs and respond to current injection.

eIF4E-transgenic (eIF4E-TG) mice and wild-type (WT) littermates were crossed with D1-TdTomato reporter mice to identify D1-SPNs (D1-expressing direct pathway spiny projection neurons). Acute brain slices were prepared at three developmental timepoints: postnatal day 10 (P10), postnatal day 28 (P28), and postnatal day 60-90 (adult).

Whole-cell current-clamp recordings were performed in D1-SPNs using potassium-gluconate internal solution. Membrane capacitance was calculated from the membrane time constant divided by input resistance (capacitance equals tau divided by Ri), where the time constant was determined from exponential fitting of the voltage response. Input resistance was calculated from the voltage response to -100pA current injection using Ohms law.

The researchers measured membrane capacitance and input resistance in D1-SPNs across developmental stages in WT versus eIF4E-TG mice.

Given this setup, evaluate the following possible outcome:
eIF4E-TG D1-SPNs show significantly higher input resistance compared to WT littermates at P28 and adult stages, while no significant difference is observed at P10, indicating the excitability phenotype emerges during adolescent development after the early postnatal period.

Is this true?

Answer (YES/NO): NO